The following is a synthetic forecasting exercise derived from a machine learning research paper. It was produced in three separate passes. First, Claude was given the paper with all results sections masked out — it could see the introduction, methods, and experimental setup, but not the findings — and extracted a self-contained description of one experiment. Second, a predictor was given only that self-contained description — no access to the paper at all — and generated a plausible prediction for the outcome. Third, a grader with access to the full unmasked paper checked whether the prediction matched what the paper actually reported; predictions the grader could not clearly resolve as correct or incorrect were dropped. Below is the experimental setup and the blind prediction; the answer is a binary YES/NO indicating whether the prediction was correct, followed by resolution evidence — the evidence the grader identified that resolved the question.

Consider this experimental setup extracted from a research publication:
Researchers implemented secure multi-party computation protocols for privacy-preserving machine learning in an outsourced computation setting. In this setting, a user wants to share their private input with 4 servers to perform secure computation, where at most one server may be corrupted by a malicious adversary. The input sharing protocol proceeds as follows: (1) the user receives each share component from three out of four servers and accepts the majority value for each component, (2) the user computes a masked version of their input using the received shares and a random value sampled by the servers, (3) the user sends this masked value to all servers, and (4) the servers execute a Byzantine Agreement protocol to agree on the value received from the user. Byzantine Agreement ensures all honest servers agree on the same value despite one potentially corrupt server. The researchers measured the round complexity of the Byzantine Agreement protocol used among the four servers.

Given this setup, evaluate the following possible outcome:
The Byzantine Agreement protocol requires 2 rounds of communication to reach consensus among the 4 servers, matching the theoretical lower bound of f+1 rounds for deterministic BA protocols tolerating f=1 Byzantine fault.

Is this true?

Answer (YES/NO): YES